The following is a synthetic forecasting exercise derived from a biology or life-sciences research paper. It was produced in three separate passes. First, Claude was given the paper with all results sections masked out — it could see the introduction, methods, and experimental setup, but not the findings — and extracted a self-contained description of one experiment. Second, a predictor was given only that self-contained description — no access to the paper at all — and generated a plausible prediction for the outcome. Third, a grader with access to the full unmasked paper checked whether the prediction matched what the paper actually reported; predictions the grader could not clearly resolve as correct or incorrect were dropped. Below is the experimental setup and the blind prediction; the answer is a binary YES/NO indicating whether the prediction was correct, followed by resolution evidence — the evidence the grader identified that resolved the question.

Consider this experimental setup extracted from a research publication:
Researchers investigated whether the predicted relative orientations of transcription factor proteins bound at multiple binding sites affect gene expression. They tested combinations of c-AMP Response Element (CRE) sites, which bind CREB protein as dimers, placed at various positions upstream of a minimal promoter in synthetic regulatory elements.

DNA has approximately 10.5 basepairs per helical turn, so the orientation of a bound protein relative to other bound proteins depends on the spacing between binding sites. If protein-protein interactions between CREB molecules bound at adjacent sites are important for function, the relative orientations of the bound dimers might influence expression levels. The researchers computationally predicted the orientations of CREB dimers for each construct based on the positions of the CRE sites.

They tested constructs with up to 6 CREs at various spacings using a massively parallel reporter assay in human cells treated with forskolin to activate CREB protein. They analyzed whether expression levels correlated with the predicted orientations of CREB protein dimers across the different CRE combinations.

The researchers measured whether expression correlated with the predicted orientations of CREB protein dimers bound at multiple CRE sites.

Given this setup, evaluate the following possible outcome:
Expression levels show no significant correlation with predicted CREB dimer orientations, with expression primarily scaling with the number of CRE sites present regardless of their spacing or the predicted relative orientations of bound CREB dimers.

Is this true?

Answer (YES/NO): YES